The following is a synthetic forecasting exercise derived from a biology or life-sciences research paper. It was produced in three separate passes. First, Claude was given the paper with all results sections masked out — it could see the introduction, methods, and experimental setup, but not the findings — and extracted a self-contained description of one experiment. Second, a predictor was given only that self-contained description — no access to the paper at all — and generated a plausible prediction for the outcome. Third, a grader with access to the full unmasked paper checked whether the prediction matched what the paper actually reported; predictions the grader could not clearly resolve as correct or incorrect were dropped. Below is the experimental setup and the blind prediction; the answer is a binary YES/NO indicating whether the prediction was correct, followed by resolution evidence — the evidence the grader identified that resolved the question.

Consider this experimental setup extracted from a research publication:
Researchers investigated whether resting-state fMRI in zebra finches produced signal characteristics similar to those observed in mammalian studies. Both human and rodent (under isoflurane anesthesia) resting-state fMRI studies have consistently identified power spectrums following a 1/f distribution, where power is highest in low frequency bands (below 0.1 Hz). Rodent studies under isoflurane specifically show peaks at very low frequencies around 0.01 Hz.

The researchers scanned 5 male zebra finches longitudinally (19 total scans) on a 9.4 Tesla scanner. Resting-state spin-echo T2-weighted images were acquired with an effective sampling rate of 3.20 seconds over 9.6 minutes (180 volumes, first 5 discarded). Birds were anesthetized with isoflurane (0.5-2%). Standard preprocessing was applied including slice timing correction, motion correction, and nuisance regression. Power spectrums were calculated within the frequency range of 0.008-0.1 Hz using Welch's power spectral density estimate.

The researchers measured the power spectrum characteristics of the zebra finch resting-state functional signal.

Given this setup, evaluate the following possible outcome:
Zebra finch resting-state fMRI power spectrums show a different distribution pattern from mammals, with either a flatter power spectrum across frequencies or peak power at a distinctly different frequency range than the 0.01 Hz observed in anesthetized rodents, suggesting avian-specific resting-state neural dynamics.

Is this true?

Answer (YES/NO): NO